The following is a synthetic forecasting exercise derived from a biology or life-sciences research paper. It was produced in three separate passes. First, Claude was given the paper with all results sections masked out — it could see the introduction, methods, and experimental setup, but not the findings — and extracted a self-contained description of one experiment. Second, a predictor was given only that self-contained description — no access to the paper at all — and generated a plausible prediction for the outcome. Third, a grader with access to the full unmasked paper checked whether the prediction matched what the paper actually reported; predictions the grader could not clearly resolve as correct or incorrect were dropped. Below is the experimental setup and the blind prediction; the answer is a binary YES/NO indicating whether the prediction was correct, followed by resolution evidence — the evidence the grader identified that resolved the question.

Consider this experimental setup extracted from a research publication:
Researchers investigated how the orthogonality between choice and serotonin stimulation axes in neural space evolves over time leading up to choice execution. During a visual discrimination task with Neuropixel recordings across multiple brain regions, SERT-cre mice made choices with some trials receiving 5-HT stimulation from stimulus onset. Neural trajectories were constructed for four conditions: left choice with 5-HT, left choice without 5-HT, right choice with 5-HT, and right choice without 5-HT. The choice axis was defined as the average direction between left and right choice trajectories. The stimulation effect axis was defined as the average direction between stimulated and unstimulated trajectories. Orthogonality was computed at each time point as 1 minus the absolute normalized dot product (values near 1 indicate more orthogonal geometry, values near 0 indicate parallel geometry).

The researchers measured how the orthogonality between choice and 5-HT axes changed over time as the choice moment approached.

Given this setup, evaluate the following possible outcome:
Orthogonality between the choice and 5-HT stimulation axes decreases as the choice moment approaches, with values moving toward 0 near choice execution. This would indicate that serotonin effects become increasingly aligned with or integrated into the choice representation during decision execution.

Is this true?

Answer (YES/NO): NO